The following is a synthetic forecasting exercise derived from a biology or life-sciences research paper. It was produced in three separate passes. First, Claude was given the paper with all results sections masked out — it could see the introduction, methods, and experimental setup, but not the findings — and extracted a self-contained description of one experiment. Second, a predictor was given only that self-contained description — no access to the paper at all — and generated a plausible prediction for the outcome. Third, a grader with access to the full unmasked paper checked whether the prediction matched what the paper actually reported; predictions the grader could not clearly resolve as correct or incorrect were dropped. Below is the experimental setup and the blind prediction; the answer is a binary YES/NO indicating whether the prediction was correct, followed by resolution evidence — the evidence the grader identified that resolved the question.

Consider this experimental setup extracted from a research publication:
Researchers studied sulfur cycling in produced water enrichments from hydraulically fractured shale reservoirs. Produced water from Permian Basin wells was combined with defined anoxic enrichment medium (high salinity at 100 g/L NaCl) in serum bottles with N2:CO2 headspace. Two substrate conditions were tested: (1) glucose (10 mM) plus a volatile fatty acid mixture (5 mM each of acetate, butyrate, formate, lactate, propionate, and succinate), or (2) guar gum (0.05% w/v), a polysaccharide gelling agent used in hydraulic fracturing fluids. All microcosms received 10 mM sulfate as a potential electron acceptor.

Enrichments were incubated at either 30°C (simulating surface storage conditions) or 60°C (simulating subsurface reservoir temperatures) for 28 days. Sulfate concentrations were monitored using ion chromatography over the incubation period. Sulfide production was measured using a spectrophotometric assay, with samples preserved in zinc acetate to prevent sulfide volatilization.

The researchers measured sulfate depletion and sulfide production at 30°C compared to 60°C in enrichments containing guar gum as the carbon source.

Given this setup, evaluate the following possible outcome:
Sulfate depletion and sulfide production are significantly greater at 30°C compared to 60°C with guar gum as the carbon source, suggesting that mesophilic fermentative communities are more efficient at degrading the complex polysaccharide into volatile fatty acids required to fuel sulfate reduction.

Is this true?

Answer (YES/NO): NO